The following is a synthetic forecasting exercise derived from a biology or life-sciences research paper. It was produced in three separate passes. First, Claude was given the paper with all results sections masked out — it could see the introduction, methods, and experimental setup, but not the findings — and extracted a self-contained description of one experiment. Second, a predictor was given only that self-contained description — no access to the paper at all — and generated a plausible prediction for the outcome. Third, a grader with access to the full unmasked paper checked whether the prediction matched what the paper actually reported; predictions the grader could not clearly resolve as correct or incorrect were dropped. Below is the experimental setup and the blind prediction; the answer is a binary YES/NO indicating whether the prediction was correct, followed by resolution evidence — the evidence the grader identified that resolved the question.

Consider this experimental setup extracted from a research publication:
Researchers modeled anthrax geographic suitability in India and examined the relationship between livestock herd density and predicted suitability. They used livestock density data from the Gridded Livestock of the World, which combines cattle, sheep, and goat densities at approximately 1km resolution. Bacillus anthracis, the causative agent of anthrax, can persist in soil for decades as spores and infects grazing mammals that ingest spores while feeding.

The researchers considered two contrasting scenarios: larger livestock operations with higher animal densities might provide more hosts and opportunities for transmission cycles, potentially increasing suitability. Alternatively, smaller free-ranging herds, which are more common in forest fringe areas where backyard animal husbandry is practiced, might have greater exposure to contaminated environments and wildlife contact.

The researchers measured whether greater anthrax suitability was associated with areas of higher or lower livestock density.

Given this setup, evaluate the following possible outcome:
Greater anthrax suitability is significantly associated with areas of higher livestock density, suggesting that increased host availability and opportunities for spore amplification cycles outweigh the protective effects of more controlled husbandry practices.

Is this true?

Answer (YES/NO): NO